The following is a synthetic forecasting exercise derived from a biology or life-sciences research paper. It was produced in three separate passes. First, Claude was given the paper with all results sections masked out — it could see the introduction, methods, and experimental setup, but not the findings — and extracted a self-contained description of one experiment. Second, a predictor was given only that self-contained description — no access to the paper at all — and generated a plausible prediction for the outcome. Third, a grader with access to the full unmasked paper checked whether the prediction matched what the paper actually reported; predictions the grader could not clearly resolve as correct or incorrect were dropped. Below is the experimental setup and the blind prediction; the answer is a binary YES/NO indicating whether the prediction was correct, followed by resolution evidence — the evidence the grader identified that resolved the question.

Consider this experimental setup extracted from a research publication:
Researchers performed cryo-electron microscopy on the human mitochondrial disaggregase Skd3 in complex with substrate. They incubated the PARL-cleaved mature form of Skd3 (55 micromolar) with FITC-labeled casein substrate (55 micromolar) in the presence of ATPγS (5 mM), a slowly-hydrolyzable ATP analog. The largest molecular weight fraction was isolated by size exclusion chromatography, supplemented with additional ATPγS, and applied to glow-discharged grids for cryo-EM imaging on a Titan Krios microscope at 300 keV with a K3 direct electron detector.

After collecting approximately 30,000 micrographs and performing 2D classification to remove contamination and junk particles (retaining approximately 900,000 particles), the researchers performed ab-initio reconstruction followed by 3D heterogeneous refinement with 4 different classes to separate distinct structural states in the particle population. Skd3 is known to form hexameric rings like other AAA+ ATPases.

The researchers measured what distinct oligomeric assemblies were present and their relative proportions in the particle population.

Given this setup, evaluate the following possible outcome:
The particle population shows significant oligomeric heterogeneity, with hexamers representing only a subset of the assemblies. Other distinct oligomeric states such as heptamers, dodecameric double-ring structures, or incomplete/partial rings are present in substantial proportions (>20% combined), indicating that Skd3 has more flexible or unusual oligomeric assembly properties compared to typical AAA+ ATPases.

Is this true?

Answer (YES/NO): YES